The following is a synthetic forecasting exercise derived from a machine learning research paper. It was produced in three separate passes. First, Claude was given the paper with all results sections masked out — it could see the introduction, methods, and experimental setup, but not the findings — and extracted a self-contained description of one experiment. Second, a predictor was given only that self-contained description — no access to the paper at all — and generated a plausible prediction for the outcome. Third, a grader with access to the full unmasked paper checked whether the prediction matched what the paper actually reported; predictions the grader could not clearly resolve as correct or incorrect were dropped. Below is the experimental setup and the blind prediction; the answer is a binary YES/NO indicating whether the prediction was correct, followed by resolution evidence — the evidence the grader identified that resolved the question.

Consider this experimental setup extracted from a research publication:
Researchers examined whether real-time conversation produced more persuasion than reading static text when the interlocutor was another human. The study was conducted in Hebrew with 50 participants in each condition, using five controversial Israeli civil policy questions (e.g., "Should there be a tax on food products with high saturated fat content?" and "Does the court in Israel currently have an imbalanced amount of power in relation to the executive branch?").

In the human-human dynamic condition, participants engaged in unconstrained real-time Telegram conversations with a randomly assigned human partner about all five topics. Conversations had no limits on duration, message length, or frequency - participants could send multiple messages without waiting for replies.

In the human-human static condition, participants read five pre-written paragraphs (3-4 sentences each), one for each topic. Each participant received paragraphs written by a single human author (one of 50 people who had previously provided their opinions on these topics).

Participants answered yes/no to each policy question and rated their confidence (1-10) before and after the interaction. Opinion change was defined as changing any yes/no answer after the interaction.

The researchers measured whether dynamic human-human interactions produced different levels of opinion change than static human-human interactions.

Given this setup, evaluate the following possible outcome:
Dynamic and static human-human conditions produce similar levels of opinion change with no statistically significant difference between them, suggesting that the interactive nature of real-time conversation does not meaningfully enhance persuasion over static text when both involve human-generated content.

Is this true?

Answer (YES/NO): YES